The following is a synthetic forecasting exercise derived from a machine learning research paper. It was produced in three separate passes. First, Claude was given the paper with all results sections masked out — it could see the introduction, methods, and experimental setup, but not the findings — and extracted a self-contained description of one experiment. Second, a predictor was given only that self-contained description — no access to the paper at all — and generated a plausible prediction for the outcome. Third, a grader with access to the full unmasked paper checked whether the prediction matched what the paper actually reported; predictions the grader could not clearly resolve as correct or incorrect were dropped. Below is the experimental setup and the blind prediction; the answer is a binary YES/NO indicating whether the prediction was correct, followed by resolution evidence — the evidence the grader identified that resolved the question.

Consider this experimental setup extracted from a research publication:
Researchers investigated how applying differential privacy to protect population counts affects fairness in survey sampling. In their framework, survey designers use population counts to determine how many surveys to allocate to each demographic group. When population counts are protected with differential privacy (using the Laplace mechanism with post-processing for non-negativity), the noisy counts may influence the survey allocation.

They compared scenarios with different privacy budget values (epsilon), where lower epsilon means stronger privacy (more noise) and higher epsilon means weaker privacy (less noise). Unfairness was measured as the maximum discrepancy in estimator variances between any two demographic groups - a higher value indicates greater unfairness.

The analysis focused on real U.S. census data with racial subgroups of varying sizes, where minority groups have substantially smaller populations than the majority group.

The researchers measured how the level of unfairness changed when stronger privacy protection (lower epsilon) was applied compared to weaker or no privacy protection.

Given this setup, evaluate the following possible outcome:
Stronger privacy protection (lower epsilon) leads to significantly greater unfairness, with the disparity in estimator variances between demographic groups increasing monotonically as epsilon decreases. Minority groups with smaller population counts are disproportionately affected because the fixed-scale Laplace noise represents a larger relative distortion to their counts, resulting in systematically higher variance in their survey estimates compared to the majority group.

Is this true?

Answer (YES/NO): NO